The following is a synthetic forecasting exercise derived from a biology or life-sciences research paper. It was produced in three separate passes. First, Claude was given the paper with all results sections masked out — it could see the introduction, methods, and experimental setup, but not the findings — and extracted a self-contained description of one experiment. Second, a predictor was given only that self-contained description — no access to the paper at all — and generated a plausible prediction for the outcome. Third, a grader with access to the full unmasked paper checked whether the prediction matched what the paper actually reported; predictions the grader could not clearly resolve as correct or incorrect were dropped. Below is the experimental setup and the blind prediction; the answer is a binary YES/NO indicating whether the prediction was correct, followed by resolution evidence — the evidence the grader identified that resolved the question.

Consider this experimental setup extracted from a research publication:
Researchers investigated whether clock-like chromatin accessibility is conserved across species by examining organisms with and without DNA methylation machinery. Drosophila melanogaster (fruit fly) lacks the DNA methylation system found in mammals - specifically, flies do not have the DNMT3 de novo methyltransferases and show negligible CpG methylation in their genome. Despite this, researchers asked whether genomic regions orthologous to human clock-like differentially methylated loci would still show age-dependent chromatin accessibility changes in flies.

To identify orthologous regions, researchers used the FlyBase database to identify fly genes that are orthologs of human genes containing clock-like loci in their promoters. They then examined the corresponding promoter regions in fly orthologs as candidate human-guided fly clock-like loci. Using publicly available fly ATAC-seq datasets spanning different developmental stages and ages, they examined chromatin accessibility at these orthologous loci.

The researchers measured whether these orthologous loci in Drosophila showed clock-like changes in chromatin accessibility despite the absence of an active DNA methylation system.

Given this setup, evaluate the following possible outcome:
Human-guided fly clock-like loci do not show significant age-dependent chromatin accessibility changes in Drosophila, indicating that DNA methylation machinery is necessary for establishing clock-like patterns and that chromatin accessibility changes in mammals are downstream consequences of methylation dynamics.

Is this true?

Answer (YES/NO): NO